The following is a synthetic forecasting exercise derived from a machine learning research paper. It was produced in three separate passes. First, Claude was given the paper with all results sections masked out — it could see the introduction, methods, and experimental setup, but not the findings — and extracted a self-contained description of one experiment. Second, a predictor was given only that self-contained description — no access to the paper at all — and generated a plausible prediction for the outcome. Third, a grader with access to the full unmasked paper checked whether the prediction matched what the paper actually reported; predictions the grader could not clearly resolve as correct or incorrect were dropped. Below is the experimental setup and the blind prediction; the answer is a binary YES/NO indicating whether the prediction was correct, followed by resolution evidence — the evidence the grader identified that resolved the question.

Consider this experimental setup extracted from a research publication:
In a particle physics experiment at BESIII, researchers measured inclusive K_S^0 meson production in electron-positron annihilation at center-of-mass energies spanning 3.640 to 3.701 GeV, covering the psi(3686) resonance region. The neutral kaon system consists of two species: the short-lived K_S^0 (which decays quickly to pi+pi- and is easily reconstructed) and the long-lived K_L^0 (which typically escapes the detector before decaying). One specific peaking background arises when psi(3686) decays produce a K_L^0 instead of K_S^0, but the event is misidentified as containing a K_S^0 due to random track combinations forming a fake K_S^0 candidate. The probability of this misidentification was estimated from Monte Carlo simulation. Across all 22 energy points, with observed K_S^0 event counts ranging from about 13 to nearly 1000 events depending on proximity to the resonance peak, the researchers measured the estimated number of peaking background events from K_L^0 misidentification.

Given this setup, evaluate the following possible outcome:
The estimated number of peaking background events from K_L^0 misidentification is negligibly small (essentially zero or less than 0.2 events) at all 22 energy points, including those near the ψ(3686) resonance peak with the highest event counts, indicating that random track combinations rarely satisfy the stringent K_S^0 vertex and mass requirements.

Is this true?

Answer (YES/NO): NO